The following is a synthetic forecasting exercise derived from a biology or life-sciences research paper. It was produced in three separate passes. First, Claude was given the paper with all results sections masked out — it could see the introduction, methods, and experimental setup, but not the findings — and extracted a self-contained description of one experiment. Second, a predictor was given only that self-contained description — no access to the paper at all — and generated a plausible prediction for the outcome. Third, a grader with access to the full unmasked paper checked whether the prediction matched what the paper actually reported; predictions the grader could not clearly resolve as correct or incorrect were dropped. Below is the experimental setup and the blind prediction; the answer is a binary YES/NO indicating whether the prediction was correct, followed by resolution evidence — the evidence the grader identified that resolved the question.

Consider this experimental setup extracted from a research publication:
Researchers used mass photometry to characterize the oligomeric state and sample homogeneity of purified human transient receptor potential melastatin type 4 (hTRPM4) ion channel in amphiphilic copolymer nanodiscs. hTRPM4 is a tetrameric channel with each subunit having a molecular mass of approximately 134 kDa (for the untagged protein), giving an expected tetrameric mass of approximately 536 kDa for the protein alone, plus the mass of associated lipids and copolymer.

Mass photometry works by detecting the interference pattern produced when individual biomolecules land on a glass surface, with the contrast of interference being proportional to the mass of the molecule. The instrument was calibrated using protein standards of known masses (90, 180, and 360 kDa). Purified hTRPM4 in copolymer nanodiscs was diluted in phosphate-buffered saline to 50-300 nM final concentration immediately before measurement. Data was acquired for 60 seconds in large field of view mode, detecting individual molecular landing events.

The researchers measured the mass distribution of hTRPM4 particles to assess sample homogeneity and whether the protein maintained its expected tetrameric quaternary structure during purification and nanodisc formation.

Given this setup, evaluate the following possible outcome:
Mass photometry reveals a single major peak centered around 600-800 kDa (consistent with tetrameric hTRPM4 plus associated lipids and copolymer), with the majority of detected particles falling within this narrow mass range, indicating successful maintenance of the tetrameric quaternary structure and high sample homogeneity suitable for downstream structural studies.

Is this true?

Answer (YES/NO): YES